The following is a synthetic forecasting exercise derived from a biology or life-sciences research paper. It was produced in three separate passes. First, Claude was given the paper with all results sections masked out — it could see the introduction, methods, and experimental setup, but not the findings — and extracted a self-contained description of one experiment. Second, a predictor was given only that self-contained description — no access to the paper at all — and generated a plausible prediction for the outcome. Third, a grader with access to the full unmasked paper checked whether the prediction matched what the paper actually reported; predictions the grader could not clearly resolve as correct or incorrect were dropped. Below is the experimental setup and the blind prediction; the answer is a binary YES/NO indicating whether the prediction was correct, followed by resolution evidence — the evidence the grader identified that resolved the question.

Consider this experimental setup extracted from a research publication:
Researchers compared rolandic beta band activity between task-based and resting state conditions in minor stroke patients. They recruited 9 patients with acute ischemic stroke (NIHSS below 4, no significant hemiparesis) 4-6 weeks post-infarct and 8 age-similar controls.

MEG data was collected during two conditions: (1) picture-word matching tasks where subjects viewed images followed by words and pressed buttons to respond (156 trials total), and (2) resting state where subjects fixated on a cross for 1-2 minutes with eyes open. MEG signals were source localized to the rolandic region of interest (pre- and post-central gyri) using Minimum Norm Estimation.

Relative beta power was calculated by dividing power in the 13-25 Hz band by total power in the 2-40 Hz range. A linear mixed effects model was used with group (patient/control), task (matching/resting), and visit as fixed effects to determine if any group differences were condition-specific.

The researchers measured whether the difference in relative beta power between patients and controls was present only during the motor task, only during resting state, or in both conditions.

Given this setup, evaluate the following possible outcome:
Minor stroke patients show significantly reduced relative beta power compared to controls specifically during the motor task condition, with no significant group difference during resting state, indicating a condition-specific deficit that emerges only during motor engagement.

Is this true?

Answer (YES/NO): NO